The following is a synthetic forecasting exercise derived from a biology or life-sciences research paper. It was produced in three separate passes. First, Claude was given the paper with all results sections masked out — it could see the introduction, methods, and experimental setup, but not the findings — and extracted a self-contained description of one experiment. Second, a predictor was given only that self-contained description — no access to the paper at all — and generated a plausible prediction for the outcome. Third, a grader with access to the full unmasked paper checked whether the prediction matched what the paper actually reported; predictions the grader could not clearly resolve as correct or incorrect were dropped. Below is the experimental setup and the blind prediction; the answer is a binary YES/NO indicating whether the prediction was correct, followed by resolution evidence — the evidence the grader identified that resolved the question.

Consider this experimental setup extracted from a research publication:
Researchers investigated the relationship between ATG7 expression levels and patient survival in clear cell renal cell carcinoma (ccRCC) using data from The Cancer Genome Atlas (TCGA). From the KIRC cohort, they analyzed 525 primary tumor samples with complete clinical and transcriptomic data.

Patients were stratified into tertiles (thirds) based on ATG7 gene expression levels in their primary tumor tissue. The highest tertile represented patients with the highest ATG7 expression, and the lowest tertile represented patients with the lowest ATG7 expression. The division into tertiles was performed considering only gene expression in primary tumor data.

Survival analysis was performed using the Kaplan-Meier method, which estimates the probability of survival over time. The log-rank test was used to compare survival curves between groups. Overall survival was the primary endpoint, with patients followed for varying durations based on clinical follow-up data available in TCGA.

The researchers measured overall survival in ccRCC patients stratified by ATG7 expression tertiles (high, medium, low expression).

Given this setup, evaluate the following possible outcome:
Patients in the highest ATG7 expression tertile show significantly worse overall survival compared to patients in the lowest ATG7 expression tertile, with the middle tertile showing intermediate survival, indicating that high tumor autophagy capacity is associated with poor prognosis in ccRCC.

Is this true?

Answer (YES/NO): NO